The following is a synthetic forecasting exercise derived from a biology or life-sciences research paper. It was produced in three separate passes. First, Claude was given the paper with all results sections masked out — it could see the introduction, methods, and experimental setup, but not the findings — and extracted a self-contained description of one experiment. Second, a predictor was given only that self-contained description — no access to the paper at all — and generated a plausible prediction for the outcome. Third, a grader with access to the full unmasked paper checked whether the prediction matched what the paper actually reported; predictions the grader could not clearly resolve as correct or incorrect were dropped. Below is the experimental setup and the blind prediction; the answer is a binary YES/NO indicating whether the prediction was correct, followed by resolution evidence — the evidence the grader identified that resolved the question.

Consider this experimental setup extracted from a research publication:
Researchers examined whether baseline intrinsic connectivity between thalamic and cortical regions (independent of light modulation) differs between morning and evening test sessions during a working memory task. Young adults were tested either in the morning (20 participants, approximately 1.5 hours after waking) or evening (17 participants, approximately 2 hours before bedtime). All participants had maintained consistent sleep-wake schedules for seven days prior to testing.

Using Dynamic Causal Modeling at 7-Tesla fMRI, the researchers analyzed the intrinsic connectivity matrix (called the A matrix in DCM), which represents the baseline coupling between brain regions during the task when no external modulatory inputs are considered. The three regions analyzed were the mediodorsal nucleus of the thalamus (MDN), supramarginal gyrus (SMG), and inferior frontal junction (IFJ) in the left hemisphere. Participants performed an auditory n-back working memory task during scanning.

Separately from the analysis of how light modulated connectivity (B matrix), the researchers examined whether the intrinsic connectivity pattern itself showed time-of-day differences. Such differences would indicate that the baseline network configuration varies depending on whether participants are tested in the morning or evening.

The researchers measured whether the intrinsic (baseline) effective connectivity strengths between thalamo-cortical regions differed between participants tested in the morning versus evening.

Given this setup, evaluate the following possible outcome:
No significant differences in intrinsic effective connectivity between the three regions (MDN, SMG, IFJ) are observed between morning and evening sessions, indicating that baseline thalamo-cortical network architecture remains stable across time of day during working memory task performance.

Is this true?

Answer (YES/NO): YES